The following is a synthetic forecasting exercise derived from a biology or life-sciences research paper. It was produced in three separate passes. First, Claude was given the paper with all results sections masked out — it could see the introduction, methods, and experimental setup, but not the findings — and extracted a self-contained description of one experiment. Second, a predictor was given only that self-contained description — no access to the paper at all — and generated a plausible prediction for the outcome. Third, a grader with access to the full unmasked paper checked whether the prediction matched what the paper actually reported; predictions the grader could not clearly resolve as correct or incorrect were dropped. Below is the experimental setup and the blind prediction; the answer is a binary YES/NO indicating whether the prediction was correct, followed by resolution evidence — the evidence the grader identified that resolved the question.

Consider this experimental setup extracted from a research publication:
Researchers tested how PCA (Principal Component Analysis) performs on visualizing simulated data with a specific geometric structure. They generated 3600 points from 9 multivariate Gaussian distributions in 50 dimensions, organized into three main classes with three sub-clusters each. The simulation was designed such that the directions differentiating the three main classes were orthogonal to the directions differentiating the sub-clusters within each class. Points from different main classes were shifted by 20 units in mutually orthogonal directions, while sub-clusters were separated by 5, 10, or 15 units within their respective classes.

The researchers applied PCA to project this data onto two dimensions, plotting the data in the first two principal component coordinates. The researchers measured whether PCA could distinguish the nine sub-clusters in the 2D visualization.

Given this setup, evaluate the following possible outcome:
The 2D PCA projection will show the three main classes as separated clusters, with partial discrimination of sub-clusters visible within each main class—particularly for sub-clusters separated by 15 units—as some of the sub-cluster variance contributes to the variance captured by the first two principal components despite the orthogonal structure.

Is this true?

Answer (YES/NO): NO